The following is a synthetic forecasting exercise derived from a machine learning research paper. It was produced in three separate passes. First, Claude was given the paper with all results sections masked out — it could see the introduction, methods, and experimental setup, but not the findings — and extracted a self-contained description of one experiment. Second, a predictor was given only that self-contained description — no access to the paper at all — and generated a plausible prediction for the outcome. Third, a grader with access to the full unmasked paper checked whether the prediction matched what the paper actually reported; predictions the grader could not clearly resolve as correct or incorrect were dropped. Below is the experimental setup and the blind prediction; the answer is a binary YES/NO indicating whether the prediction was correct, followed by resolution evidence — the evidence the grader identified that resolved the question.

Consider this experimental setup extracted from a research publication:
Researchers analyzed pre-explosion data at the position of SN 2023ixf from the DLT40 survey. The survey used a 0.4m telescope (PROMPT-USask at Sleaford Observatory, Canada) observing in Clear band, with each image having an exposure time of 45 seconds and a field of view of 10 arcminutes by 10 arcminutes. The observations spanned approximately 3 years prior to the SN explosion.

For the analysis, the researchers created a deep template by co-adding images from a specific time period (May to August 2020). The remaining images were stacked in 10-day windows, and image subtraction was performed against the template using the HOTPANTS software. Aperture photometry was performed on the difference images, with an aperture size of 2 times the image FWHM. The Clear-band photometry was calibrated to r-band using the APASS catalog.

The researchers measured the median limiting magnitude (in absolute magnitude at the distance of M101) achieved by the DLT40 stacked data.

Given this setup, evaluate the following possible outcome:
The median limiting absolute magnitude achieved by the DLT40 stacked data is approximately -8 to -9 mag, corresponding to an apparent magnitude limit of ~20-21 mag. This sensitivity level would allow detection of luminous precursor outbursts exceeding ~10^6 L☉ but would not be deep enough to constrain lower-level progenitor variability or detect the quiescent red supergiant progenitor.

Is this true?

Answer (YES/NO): NO